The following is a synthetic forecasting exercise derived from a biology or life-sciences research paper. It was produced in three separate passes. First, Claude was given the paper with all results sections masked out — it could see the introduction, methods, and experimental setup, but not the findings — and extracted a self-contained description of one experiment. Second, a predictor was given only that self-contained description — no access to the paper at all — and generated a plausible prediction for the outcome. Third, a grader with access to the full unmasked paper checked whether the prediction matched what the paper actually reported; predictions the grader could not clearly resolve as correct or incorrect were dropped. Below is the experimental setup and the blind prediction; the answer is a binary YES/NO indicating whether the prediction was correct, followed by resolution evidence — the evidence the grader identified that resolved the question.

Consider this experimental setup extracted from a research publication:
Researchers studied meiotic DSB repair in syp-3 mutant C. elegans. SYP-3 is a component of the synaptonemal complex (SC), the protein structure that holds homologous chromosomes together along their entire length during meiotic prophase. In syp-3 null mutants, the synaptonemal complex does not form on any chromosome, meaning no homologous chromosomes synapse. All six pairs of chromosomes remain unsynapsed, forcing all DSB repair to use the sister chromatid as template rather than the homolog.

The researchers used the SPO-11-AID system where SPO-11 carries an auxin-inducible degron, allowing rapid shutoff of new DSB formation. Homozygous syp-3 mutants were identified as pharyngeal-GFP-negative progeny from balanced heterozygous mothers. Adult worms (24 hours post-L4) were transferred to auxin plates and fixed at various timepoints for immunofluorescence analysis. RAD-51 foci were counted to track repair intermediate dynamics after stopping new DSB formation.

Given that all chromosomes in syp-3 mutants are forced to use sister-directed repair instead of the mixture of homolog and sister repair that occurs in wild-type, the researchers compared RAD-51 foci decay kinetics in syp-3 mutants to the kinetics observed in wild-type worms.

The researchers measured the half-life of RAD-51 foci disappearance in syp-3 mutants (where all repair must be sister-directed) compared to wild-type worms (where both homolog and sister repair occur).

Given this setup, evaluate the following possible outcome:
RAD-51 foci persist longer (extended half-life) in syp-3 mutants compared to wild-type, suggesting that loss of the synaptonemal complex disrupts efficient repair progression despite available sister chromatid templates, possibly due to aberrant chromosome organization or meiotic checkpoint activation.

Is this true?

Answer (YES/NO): NO